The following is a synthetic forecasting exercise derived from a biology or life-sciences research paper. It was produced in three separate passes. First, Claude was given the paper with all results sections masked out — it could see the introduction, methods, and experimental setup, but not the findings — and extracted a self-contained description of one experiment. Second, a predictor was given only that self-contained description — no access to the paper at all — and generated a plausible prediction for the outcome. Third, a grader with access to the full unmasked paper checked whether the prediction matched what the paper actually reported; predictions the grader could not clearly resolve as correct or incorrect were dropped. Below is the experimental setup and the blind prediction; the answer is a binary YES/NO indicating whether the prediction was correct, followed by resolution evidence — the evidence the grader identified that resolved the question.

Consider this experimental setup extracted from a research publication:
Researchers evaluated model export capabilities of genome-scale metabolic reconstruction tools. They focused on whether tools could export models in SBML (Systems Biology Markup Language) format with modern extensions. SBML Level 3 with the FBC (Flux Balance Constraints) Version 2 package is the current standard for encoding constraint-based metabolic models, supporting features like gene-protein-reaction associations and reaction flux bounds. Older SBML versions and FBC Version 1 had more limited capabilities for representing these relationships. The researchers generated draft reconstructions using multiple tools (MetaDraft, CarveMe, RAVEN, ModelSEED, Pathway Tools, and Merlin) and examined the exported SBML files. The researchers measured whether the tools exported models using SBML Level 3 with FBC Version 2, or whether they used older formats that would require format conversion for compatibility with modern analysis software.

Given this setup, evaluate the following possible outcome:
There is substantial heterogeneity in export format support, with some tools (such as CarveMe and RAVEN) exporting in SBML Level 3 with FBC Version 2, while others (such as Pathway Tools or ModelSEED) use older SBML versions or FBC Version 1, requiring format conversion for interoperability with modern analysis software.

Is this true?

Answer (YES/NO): YES